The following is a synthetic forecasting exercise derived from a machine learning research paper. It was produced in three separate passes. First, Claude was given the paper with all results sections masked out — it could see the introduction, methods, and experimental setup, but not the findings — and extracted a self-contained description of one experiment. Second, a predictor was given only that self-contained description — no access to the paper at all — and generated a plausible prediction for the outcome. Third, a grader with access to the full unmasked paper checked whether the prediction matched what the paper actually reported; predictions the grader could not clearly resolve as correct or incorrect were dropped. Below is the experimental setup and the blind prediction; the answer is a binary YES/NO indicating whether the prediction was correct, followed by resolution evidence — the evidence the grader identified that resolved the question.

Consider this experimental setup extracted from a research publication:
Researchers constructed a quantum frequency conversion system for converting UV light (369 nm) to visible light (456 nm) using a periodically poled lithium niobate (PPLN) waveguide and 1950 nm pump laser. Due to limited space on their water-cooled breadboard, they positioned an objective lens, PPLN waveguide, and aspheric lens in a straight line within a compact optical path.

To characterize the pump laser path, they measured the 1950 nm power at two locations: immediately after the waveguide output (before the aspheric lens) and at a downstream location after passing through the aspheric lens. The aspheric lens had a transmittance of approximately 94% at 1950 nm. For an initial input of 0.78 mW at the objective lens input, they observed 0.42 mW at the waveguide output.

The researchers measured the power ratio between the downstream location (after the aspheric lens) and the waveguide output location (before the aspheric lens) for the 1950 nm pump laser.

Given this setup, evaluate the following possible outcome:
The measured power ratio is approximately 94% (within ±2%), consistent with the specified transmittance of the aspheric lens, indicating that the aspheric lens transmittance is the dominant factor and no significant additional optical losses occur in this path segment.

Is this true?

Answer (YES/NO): NO